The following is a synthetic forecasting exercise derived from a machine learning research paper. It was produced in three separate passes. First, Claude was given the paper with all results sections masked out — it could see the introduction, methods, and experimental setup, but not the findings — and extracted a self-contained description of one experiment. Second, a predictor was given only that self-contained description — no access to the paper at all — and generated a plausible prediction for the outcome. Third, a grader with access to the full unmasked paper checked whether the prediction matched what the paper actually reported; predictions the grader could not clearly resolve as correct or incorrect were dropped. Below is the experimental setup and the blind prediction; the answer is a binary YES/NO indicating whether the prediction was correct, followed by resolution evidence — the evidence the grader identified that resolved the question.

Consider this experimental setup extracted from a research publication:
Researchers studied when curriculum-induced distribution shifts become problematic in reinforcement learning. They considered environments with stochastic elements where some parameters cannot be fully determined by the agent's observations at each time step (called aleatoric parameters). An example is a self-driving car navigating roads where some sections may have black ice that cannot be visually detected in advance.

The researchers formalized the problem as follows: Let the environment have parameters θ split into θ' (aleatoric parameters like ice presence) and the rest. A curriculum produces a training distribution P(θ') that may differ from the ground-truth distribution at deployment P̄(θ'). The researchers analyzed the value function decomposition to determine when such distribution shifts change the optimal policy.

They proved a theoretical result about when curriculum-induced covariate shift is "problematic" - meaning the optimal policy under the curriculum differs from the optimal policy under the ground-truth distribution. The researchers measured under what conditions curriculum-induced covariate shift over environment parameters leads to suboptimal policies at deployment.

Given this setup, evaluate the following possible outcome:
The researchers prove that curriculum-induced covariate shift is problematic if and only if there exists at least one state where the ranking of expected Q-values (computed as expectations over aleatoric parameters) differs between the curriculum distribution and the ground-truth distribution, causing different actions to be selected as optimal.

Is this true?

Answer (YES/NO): NO